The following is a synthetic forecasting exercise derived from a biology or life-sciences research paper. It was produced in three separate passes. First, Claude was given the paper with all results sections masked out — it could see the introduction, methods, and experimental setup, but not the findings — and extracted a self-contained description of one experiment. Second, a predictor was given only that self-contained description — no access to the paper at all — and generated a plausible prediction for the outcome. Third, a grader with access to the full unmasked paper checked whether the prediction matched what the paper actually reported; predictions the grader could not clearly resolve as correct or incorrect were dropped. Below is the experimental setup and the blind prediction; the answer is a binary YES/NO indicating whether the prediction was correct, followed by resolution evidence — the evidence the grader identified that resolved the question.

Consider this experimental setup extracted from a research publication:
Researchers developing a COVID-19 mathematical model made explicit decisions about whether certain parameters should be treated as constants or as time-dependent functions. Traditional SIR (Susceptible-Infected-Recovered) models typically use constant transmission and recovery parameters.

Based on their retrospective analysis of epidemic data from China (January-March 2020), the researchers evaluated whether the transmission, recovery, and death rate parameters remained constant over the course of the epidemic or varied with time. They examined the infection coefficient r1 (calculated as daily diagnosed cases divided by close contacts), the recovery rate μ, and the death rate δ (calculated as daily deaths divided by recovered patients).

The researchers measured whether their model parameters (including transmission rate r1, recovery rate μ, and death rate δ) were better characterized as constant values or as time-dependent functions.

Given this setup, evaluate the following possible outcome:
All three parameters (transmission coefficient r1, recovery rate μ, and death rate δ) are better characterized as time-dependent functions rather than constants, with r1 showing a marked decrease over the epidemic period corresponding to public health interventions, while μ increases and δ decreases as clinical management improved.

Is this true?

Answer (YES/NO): NO